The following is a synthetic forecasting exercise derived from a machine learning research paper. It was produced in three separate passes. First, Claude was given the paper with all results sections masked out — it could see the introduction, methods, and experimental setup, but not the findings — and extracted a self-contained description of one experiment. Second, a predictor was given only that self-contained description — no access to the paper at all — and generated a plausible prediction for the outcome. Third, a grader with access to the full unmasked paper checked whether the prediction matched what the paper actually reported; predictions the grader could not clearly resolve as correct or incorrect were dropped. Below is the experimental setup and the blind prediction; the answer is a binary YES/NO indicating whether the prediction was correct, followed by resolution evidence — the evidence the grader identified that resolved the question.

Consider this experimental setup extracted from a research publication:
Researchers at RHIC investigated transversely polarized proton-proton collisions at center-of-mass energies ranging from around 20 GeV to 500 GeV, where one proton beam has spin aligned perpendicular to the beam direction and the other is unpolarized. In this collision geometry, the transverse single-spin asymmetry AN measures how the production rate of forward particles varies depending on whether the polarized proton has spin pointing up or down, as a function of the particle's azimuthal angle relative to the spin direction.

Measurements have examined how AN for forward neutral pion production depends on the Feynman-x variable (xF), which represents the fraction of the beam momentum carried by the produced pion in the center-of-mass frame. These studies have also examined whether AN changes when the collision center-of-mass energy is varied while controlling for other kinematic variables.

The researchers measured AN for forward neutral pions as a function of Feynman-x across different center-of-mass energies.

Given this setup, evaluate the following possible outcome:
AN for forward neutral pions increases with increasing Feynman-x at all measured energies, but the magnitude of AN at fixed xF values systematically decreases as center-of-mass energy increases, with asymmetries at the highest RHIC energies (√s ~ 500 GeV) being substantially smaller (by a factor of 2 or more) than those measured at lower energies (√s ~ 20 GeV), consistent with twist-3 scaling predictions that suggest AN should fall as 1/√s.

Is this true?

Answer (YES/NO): NO